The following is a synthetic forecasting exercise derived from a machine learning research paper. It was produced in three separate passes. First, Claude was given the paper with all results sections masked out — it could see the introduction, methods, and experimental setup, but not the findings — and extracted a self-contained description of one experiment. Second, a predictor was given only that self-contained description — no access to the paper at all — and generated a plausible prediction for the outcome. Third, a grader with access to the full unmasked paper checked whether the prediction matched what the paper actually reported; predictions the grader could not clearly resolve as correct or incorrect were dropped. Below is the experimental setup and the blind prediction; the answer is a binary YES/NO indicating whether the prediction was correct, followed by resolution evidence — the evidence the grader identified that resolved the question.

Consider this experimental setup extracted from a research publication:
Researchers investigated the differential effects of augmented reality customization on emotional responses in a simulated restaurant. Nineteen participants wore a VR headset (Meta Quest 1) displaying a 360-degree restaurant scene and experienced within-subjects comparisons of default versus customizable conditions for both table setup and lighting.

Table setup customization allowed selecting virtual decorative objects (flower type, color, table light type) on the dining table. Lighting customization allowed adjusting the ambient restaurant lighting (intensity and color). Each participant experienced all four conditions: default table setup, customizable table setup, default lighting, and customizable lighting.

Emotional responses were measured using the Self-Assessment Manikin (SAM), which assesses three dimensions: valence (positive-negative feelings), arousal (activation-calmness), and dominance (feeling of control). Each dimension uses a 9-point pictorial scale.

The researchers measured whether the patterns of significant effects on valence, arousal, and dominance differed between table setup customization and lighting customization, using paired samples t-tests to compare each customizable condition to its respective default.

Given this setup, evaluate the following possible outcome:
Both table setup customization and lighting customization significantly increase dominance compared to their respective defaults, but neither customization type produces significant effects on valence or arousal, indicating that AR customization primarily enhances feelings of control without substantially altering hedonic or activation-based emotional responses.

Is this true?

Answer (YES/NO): NO